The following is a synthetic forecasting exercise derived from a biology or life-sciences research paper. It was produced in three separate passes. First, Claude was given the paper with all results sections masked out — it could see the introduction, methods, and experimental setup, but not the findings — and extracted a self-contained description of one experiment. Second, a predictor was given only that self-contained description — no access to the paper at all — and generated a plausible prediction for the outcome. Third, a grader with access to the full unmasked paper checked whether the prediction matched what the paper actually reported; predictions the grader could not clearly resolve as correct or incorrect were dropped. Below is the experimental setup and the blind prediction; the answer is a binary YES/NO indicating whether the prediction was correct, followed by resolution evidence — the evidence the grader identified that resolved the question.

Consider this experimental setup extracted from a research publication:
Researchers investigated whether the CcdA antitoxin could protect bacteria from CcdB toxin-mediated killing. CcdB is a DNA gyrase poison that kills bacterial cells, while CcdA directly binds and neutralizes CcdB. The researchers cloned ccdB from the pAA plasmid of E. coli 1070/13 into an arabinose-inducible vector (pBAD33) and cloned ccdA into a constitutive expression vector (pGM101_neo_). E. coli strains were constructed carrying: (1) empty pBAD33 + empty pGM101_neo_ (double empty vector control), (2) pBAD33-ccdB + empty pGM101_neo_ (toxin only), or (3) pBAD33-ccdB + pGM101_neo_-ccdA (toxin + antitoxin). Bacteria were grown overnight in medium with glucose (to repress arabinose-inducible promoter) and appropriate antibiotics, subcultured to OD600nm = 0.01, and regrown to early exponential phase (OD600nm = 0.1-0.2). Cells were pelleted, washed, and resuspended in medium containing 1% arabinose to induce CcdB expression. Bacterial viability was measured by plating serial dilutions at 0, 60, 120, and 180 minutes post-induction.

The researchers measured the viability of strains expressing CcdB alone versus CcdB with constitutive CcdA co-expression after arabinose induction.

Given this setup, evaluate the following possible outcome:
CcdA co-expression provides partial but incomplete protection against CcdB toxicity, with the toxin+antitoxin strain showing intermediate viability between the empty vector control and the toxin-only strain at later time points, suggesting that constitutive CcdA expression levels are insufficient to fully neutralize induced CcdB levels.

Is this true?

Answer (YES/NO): NO